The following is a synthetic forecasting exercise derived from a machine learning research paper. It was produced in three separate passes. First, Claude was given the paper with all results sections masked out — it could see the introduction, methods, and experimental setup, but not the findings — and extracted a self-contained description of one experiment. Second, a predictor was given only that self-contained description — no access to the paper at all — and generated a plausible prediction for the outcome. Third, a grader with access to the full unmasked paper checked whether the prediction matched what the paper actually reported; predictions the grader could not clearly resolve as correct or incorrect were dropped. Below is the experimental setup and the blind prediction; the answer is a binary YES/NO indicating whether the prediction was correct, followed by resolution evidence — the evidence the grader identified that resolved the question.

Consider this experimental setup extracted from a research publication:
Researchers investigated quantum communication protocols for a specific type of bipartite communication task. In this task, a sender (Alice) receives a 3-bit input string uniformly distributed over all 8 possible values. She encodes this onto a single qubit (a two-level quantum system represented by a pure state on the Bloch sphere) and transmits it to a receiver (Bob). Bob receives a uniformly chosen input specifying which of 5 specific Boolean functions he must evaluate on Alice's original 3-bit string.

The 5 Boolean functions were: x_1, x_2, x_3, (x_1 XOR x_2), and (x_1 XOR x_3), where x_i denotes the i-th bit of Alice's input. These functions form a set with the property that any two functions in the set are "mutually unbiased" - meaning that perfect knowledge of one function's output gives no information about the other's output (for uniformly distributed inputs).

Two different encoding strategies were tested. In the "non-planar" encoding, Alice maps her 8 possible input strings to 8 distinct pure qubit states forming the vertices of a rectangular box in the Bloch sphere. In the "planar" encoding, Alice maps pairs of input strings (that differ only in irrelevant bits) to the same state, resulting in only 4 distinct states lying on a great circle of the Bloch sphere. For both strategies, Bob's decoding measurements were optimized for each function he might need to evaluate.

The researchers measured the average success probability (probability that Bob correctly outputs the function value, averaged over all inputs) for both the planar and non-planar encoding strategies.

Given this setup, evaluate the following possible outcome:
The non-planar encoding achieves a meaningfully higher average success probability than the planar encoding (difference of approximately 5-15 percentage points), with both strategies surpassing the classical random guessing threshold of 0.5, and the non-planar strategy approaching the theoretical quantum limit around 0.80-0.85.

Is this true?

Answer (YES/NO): NO